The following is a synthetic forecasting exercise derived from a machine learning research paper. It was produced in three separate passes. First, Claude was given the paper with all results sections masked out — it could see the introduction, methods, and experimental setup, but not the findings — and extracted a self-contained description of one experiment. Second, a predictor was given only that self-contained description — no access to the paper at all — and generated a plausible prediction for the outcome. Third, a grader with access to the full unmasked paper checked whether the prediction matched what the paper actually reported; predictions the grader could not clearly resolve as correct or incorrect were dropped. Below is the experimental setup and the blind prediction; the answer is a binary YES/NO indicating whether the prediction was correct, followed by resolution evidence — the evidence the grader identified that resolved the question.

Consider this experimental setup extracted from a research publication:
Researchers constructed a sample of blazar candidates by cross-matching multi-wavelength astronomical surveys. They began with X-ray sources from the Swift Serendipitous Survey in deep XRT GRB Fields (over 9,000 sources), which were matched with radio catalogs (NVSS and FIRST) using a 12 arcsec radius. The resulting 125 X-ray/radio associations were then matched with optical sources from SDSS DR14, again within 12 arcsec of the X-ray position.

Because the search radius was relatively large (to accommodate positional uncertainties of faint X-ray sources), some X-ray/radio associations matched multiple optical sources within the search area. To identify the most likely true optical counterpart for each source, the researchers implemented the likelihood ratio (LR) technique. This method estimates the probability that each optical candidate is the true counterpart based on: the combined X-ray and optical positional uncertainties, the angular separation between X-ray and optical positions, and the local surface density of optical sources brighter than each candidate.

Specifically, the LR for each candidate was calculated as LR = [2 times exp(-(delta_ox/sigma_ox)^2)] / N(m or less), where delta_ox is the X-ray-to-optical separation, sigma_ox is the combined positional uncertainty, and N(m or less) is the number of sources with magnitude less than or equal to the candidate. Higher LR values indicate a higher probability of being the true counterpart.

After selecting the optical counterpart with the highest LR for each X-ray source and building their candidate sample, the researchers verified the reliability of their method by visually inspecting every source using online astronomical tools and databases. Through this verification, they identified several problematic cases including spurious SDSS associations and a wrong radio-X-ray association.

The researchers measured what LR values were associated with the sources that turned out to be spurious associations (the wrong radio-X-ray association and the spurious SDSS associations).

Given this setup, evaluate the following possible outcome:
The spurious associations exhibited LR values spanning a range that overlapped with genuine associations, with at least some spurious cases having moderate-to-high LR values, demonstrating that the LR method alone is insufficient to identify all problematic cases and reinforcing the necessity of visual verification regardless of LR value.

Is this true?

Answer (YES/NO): NO